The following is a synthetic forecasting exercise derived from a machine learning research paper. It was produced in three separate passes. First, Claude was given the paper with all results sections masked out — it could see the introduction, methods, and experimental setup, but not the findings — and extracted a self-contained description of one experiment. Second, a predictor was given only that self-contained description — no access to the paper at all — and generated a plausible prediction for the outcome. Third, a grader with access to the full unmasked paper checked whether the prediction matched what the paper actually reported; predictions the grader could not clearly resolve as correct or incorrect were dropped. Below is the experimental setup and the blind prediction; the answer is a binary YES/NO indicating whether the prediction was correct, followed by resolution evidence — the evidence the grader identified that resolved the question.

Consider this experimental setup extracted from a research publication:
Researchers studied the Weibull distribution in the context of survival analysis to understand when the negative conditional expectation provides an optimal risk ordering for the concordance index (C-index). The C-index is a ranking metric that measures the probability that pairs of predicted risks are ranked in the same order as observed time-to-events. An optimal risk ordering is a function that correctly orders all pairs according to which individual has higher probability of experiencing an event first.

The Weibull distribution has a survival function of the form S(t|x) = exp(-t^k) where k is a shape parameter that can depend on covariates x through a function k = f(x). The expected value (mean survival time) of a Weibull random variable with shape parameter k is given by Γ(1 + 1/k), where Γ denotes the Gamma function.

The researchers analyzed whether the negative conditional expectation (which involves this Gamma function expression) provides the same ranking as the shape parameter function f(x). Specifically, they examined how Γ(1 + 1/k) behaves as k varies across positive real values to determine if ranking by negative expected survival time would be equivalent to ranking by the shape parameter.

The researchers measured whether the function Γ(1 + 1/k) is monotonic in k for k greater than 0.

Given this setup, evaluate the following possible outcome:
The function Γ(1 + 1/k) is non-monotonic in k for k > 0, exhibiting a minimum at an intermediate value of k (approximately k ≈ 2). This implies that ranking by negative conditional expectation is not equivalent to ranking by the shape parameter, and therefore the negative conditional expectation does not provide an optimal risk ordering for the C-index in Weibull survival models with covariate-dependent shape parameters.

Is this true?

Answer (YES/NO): NO